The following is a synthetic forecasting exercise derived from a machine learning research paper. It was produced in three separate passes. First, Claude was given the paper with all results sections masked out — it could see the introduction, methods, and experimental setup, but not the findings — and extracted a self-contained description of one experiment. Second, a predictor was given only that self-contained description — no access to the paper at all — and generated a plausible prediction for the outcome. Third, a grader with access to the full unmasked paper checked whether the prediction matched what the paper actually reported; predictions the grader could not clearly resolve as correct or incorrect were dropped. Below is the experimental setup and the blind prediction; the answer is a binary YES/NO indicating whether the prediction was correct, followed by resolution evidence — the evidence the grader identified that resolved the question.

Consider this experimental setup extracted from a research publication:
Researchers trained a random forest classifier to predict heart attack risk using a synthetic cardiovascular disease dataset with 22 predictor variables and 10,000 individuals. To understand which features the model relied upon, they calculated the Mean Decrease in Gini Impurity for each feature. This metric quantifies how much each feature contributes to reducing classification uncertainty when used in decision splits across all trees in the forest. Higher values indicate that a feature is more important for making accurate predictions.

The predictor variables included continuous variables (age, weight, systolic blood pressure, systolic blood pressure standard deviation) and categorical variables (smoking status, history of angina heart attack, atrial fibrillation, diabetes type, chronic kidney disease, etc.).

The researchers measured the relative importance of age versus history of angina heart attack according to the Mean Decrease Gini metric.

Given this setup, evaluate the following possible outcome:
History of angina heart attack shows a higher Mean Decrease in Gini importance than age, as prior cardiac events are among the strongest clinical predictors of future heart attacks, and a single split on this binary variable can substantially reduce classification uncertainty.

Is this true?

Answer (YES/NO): NO